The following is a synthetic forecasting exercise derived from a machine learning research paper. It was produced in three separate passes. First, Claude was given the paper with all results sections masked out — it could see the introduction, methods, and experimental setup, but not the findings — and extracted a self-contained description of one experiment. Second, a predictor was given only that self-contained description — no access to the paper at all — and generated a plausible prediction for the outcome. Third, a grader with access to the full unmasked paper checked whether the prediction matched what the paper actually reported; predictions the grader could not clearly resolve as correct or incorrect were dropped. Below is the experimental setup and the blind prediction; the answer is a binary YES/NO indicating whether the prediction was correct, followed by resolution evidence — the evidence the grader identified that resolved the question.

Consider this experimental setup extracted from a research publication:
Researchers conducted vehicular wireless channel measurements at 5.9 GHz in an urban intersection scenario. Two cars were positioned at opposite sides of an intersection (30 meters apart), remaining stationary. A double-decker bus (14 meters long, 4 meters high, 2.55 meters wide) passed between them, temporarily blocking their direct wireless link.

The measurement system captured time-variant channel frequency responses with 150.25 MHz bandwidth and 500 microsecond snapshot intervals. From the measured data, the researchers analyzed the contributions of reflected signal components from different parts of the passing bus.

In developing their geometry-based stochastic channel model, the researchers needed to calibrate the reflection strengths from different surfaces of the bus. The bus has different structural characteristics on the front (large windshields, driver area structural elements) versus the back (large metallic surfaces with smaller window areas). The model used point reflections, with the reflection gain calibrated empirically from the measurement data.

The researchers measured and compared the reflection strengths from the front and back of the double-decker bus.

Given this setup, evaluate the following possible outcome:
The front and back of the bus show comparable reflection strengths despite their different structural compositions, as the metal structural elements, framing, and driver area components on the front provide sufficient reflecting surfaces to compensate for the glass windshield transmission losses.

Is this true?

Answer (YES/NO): NO